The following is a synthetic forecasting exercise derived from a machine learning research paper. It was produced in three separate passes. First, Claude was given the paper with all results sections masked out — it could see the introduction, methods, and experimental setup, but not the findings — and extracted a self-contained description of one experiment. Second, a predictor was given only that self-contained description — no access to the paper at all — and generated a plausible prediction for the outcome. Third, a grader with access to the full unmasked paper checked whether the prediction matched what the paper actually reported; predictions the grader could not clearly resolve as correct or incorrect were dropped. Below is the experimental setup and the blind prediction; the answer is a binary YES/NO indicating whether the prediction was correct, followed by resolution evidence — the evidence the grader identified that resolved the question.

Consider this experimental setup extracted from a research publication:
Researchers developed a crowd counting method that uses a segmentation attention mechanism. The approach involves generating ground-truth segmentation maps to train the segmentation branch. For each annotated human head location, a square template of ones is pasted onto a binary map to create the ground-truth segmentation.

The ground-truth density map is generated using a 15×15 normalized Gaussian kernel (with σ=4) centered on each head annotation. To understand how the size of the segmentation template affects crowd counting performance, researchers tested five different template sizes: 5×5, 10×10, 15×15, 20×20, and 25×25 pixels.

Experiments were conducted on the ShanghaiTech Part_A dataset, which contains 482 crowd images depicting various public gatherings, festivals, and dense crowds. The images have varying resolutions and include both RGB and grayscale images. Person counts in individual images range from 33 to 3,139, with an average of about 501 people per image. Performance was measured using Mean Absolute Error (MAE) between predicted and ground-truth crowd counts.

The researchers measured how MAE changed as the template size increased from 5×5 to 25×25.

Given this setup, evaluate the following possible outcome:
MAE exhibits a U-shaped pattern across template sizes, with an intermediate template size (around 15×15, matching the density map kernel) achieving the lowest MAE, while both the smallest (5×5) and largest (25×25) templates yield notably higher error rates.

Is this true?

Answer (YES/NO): NO